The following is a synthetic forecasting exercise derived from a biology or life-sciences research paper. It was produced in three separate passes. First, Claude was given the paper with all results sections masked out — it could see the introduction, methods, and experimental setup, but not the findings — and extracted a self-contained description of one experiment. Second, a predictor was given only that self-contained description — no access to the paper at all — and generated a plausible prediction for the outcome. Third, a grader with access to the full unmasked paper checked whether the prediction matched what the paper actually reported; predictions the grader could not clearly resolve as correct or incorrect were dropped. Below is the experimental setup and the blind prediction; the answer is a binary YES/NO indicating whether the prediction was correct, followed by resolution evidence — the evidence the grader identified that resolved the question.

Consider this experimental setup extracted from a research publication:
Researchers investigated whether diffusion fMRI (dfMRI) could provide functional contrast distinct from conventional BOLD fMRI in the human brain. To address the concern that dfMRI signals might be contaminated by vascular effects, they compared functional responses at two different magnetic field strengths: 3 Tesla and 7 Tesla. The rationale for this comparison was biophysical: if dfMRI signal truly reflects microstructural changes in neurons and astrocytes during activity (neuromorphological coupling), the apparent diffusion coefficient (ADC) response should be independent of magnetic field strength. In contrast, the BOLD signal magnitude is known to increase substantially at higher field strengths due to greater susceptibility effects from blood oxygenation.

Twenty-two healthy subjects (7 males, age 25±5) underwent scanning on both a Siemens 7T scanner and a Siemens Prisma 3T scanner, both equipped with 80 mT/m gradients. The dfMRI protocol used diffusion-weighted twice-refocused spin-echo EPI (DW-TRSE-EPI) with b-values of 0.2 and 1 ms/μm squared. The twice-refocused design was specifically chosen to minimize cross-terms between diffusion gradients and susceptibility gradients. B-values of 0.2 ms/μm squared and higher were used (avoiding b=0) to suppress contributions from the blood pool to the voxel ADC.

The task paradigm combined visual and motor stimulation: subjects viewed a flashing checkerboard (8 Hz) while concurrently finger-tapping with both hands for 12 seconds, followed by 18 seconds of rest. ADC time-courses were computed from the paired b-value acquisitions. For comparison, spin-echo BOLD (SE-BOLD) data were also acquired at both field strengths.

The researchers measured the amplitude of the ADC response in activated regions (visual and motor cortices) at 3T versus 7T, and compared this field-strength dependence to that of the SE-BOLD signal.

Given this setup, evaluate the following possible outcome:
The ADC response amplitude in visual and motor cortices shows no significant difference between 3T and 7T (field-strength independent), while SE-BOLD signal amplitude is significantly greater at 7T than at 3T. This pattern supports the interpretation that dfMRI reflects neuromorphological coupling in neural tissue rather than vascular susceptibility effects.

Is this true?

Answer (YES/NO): NO